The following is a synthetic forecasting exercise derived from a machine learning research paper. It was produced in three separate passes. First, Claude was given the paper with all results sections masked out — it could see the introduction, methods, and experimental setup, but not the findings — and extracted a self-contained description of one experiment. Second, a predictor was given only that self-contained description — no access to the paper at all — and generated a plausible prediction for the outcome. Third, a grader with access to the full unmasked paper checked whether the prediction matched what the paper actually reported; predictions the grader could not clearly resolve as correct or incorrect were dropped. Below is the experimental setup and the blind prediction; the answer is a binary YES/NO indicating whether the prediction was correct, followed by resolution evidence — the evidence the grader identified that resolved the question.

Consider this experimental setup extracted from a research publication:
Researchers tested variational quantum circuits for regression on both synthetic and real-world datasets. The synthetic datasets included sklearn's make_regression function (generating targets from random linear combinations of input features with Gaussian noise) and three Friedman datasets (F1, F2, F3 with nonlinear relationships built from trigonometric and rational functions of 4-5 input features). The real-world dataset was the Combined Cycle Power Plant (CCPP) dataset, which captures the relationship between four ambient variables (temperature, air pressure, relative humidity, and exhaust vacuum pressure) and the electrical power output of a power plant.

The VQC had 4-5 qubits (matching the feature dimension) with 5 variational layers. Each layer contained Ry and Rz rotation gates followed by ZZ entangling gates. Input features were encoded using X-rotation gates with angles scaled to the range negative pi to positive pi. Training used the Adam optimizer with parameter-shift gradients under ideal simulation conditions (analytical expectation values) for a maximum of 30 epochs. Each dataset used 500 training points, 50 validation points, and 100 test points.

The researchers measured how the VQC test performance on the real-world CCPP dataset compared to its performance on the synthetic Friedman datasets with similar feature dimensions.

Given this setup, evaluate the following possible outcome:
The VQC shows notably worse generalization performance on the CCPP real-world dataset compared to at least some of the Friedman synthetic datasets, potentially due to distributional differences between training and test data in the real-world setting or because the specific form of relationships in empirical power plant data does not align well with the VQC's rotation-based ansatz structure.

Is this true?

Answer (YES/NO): NO